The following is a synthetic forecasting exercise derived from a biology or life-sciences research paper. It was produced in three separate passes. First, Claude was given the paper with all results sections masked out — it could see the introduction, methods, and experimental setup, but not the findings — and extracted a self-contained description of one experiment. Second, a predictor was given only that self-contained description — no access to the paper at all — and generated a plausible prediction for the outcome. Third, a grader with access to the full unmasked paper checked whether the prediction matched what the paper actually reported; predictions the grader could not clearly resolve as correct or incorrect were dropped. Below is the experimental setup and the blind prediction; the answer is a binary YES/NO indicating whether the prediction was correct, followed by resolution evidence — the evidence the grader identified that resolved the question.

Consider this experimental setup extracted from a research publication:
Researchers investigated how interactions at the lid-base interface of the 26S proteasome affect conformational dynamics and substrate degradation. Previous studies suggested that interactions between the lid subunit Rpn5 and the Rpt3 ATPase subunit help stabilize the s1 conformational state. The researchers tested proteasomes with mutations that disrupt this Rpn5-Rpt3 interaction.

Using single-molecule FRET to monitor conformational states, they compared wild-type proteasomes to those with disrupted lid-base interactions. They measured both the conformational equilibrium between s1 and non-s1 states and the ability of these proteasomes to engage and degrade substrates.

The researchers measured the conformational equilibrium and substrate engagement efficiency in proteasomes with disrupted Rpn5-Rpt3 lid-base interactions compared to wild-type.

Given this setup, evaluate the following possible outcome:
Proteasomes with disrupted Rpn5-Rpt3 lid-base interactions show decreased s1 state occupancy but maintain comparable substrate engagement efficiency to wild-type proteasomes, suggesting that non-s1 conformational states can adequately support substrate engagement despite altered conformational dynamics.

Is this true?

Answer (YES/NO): NO